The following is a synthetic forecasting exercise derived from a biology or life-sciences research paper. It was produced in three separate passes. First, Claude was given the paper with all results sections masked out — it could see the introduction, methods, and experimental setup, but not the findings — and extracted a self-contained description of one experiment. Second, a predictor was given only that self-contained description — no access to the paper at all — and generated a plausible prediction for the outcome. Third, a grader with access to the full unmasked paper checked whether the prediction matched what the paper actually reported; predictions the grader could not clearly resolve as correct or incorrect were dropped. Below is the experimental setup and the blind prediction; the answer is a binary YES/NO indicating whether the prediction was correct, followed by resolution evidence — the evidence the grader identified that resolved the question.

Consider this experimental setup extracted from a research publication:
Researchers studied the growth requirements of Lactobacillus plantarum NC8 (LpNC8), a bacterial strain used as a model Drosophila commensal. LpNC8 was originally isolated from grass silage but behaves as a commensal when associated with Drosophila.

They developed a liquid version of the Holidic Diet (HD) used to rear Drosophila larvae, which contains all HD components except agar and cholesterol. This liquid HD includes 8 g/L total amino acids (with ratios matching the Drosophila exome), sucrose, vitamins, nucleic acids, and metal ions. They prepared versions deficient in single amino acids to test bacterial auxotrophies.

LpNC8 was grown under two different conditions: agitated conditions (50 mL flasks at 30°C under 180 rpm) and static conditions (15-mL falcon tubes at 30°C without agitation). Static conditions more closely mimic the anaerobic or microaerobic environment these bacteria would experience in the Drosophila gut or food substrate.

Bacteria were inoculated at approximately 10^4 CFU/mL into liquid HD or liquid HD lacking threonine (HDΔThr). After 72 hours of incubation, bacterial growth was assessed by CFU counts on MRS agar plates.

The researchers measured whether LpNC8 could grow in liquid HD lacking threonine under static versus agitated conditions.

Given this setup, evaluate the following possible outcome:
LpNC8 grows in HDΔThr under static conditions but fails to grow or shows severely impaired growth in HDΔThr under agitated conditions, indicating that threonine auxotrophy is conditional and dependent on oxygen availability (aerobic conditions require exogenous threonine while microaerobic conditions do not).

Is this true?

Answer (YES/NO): YES